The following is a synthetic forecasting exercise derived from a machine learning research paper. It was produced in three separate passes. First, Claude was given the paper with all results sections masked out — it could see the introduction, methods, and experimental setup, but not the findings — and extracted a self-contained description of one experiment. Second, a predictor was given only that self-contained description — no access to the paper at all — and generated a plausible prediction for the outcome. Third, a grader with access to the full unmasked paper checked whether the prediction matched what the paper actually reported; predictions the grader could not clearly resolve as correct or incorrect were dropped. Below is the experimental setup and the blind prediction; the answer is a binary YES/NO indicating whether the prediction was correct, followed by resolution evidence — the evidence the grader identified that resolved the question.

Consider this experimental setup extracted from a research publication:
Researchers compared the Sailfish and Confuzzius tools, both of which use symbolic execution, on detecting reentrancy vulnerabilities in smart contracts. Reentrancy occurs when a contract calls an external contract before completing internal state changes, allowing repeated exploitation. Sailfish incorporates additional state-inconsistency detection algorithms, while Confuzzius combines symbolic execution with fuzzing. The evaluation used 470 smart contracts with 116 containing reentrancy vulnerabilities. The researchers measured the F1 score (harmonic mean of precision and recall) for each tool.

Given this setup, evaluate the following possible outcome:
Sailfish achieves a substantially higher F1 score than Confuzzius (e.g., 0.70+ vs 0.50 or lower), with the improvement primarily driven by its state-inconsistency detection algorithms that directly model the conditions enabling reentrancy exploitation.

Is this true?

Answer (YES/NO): NO